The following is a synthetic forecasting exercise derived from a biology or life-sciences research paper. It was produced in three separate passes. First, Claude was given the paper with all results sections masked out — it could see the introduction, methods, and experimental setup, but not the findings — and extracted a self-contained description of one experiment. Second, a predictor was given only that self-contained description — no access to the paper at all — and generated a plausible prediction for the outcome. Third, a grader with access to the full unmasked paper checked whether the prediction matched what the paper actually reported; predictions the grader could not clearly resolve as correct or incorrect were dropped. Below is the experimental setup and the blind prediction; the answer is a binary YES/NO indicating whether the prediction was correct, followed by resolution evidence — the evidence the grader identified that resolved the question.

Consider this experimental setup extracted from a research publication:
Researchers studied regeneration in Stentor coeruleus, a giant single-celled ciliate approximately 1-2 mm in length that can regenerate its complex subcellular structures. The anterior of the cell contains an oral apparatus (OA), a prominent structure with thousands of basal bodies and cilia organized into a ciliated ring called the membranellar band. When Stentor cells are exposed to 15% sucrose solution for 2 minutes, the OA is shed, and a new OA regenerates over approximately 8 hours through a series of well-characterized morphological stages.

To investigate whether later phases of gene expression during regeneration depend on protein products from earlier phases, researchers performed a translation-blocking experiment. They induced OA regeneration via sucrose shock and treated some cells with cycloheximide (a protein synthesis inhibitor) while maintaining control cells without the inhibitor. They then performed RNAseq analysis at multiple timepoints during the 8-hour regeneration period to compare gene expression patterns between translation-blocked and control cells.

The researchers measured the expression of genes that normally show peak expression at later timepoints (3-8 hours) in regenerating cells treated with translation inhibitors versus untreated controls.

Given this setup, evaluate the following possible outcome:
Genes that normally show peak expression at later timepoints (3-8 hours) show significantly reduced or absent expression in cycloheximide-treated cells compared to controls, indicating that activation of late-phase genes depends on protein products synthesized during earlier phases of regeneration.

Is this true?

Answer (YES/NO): YES